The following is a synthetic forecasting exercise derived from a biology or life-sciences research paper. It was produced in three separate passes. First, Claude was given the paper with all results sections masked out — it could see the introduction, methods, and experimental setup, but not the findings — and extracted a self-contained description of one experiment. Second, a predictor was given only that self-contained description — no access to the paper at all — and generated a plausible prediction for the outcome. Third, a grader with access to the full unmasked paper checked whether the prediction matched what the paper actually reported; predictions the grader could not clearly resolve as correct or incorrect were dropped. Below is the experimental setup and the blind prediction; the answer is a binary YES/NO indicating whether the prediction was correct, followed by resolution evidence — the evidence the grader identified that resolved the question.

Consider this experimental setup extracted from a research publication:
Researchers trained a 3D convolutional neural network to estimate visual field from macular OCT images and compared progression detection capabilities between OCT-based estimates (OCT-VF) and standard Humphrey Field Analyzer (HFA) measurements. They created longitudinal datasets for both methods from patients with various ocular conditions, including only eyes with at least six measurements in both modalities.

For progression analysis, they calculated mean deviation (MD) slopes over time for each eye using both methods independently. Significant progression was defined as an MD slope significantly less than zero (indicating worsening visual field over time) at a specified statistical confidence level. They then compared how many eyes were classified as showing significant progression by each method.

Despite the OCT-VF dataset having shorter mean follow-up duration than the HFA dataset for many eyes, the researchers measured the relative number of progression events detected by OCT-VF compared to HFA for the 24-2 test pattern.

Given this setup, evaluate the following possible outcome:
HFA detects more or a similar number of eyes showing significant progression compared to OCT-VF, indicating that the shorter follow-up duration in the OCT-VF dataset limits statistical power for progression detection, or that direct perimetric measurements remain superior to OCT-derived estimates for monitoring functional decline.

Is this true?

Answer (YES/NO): NO